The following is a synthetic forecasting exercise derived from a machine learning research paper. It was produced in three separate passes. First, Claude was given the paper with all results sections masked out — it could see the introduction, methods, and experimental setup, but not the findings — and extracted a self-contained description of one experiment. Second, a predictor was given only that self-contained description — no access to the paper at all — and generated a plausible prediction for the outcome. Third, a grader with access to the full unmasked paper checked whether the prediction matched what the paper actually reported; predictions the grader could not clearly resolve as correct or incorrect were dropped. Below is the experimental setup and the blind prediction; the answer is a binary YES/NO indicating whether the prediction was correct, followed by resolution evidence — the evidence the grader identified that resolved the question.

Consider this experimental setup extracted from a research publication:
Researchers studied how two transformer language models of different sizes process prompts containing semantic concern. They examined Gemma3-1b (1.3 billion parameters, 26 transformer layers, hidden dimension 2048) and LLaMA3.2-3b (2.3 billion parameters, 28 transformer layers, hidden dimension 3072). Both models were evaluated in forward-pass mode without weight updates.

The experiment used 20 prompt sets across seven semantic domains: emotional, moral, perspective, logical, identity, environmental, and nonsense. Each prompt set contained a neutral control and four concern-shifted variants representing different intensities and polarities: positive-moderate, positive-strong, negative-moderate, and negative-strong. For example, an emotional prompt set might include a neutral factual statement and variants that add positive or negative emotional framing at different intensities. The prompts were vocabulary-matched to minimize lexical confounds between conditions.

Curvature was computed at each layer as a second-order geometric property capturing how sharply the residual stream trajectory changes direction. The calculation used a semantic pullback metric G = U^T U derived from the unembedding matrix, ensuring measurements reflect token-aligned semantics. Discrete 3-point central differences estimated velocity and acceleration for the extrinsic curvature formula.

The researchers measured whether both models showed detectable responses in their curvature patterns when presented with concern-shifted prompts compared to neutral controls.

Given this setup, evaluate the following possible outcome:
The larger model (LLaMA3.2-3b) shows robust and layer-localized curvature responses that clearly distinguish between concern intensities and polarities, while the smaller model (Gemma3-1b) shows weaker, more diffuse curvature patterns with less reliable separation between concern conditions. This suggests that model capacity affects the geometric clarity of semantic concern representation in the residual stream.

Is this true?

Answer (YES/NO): NO